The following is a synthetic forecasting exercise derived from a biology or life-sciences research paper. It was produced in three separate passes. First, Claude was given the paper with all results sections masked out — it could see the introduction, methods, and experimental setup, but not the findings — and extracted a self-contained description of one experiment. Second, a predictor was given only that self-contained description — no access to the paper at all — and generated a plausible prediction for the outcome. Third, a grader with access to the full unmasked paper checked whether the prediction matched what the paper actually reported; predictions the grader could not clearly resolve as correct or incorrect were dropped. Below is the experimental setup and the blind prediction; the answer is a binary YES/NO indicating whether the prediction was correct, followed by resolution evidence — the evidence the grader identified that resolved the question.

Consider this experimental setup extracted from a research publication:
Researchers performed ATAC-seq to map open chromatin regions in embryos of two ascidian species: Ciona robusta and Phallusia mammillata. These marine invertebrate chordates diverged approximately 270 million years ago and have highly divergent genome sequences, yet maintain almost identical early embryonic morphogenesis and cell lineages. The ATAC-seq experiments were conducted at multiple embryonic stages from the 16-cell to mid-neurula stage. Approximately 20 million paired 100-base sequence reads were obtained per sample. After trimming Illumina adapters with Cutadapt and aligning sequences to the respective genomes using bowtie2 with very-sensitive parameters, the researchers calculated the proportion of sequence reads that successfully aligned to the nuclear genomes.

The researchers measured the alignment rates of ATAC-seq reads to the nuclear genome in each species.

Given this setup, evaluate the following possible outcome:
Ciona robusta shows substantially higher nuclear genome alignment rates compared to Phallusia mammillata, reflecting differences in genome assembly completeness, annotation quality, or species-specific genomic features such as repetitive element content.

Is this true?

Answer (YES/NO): YES